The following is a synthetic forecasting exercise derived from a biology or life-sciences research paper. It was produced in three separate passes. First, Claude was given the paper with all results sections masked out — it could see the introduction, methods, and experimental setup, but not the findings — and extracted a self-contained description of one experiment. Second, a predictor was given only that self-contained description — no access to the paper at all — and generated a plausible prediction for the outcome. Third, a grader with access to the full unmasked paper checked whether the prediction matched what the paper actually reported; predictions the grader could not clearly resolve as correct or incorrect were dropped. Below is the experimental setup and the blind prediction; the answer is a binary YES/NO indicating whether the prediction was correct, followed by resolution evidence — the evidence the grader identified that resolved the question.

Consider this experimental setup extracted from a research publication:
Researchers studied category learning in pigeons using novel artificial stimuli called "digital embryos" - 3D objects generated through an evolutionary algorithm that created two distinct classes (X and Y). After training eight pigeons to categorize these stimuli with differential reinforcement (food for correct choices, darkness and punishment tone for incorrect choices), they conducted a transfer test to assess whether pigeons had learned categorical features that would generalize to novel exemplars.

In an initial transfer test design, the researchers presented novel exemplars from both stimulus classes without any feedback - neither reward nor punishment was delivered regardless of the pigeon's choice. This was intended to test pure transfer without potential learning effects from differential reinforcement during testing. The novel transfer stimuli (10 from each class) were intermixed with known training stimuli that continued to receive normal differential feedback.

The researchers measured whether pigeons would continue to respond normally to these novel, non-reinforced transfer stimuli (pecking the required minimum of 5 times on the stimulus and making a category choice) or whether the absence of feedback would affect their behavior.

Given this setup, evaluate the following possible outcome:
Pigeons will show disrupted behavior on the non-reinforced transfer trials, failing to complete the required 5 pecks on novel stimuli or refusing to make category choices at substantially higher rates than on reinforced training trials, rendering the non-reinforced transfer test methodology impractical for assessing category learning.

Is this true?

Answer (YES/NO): YES